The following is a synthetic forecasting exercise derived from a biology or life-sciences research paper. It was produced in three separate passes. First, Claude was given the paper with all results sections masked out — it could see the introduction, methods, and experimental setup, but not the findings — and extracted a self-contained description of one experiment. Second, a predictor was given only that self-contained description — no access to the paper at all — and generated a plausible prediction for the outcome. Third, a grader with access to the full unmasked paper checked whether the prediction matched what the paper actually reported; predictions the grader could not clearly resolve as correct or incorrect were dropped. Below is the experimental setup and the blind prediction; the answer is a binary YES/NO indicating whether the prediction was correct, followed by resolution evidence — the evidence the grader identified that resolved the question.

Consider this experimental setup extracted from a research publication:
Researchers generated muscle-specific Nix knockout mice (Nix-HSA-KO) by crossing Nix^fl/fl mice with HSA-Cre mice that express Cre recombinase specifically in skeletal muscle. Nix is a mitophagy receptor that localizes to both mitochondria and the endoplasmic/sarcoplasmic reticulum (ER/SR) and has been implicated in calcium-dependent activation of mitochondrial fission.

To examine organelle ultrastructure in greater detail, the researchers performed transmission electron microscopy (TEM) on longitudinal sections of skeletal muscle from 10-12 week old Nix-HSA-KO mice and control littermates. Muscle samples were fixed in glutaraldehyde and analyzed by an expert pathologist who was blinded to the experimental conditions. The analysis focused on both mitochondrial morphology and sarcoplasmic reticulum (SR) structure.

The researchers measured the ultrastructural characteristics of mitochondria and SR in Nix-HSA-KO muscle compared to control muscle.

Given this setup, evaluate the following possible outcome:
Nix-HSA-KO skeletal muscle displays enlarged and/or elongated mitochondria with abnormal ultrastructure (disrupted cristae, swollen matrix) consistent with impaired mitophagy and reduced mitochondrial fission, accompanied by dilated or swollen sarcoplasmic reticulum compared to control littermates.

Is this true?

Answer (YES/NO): NO